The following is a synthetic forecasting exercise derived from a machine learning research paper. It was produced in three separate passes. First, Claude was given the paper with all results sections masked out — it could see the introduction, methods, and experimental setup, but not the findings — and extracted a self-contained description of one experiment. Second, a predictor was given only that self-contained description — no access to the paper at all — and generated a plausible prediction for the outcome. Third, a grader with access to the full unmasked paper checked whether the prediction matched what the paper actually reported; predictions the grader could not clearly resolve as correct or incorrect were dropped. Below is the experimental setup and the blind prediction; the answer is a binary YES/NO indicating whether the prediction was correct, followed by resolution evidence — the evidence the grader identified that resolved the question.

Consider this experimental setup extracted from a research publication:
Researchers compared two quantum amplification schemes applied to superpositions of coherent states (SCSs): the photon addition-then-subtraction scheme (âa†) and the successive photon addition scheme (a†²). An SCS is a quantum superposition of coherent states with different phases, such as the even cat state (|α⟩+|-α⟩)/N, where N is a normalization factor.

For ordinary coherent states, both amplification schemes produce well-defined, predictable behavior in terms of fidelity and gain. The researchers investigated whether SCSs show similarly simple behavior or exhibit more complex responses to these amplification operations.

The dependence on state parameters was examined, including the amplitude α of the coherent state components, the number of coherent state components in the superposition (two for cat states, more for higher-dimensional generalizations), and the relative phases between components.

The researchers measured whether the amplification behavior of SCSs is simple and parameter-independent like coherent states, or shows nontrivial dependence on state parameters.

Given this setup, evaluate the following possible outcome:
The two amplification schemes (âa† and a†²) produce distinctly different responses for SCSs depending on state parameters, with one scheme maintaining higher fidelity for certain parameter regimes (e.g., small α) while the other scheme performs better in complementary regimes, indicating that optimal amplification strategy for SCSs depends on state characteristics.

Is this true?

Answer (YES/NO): YES